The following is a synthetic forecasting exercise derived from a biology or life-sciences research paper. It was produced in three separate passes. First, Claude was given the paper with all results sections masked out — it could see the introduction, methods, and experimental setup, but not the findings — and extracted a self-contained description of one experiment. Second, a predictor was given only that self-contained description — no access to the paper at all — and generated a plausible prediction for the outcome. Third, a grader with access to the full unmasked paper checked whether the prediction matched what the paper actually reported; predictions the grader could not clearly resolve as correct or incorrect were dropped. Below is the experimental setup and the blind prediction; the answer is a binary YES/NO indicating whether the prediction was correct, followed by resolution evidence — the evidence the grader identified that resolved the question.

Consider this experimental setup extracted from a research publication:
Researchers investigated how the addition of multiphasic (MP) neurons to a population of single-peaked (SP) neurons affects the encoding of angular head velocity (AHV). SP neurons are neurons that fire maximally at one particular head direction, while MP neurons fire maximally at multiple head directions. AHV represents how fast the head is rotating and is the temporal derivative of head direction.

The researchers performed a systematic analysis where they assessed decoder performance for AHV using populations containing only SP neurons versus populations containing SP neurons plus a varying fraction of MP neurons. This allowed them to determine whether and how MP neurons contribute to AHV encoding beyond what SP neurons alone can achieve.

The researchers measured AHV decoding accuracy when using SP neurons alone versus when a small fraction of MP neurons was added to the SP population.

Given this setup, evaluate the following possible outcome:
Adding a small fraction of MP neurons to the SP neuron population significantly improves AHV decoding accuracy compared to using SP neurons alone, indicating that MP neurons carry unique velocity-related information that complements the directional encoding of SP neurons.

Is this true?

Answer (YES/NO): YES